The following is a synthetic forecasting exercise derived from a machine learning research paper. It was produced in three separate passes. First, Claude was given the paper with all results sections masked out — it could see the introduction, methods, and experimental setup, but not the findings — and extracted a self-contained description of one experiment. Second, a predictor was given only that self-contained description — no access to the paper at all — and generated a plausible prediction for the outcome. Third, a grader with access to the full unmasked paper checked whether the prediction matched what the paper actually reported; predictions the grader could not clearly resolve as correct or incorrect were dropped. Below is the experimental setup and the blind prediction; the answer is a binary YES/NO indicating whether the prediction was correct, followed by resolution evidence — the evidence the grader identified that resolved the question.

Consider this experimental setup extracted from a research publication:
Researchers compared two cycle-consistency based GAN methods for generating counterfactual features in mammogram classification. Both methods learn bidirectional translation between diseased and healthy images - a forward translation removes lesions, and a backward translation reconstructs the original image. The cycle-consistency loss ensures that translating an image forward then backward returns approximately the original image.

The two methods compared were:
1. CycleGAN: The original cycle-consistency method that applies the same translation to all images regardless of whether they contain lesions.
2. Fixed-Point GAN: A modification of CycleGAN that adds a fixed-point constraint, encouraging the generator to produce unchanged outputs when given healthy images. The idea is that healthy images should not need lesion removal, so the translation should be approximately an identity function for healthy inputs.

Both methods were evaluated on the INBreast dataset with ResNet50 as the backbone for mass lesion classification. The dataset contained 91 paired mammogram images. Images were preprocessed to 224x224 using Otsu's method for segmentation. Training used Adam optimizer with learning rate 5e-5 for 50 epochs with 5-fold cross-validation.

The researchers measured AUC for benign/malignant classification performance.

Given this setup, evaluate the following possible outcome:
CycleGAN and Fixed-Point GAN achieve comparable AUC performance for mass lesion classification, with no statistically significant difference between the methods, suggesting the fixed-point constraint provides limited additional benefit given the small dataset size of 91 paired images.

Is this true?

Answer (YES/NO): NO